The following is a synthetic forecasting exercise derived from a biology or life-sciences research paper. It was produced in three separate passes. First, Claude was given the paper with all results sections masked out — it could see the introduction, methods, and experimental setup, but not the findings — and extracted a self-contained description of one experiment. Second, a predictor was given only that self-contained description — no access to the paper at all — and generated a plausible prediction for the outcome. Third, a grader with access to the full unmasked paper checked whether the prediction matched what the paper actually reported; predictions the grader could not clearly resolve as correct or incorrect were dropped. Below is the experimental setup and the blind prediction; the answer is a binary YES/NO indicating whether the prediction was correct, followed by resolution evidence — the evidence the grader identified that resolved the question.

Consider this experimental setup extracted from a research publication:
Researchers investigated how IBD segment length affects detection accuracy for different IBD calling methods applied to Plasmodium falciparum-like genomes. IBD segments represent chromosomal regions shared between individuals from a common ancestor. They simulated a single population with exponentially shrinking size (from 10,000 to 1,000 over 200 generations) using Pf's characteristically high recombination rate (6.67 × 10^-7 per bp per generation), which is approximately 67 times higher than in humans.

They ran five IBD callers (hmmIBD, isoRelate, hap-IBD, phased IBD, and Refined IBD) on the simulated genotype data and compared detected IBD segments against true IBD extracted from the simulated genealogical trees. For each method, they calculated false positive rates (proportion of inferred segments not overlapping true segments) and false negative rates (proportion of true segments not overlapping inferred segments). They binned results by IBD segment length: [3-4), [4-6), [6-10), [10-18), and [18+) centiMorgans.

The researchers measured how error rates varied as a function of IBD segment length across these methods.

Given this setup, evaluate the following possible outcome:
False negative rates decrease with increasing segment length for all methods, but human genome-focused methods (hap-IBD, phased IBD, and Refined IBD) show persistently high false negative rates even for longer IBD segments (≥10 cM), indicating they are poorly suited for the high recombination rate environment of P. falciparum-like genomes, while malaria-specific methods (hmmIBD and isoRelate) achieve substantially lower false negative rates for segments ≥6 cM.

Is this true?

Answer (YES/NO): NO